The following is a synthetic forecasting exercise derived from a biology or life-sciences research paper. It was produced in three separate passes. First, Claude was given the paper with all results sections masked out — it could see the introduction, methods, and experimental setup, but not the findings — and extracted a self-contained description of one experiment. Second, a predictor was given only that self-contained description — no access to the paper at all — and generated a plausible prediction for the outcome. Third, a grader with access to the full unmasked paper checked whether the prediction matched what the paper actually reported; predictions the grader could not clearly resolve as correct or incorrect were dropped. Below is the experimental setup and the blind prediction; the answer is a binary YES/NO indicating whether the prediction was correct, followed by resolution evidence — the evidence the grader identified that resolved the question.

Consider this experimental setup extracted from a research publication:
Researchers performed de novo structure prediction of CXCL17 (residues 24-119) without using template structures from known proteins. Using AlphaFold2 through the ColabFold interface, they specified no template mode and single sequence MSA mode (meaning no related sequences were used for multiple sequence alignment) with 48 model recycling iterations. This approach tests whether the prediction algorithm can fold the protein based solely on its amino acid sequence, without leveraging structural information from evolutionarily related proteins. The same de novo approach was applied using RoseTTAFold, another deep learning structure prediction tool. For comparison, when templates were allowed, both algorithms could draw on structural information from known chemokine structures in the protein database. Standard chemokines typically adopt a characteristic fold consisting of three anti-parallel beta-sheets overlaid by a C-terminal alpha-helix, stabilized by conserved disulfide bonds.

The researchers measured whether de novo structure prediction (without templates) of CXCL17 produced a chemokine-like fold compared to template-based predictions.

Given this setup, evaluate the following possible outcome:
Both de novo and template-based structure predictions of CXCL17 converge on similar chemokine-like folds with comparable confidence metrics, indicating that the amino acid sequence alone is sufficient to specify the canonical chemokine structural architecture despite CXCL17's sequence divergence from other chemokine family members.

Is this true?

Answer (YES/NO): NO